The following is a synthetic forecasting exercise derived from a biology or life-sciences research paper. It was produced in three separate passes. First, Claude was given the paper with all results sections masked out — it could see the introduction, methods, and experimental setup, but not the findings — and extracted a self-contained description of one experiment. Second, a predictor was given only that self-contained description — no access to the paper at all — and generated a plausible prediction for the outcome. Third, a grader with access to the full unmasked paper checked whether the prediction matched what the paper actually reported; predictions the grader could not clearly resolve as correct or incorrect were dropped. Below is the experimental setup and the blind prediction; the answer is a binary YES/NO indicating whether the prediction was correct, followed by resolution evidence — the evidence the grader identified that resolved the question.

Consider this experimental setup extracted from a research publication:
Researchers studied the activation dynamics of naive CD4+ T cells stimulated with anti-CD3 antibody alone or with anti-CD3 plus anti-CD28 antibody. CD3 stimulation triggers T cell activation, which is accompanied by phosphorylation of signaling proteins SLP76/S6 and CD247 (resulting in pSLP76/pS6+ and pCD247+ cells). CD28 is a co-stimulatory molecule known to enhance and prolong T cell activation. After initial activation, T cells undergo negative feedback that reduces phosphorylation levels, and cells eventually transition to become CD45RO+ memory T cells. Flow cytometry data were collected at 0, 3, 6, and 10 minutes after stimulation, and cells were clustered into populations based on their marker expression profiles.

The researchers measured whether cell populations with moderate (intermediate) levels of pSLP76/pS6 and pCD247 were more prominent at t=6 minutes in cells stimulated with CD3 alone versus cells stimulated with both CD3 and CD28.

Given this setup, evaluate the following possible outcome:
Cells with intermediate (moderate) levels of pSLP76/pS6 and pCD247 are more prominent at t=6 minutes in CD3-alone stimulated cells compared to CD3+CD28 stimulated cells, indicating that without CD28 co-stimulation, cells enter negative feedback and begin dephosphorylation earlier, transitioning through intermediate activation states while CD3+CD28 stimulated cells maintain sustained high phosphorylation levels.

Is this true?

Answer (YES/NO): NO